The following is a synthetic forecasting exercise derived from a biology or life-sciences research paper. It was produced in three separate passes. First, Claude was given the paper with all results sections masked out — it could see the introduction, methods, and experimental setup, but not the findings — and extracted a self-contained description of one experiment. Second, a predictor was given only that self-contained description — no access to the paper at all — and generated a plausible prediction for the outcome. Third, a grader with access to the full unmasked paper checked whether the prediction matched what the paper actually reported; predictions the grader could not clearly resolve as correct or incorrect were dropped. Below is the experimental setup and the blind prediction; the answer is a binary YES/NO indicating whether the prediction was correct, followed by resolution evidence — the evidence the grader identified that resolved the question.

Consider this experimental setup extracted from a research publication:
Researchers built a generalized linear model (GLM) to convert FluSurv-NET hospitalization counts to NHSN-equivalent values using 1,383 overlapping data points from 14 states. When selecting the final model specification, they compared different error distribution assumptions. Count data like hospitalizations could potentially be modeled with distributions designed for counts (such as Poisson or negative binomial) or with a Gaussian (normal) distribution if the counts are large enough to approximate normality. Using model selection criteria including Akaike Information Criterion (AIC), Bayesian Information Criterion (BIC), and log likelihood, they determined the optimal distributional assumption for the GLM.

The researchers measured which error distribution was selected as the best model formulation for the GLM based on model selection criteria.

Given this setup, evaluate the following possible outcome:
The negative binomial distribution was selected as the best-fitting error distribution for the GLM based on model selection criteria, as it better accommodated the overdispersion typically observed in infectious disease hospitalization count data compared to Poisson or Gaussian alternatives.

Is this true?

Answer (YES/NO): NO